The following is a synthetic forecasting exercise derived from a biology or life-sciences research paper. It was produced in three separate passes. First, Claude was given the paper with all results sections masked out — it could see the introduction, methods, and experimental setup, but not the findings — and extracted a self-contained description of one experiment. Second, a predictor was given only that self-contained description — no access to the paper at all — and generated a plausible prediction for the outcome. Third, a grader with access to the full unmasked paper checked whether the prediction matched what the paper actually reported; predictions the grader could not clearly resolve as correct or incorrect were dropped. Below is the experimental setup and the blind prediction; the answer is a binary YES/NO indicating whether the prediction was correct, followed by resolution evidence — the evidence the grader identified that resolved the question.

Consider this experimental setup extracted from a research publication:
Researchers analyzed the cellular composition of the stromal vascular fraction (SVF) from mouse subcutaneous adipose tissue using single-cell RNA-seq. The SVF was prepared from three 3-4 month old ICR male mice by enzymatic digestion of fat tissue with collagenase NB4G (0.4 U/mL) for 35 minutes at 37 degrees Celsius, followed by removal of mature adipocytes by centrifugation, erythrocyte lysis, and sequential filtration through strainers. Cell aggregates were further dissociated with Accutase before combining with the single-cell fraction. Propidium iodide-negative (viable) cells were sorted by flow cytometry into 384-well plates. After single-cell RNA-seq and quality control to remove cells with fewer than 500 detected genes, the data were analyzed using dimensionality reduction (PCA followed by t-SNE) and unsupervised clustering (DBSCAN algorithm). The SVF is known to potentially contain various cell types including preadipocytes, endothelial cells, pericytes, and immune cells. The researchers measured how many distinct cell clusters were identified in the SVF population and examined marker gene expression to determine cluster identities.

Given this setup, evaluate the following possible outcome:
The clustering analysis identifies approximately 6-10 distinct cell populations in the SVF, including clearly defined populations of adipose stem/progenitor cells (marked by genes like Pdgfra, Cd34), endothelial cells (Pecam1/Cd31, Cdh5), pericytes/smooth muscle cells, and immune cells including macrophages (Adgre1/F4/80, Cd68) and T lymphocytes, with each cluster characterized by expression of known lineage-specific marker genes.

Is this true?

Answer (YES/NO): NO